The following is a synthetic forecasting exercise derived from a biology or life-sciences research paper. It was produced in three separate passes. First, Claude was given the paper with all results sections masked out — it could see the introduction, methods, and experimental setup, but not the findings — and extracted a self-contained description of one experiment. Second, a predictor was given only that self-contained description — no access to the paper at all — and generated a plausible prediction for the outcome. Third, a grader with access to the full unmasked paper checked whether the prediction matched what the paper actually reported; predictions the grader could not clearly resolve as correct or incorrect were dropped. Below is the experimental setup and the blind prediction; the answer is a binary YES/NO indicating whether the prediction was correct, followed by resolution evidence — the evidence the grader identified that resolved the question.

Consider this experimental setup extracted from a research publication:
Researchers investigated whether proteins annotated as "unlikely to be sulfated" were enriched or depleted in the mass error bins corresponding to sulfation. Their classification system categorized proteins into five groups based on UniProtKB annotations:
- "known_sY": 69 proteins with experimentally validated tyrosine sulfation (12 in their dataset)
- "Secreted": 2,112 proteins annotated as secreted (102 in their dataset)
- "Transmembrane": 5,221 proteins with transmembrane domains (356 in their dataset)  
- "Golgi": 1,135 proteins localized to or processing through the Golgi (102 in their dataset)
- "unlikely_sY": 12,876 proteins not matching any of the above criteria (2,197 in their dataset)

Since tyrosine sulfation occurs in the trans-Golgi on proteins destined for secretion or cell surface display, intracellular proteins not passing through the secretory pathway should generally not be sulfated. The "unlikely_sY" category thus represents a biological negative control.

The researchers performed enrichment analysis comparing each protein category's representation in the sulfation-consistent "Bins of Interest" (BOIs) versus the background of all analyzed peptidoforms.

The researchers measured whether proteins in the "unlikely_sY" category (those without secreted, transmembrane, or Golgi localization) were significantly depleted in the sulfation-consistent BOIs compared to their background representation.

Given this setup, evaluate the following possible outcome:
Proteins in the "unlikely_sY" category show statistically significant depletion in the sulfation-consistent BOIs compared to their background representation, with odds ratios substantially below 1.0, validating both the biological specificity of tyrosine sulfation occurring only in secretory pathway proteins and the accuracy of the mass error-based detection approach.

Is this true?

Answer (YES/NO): NO